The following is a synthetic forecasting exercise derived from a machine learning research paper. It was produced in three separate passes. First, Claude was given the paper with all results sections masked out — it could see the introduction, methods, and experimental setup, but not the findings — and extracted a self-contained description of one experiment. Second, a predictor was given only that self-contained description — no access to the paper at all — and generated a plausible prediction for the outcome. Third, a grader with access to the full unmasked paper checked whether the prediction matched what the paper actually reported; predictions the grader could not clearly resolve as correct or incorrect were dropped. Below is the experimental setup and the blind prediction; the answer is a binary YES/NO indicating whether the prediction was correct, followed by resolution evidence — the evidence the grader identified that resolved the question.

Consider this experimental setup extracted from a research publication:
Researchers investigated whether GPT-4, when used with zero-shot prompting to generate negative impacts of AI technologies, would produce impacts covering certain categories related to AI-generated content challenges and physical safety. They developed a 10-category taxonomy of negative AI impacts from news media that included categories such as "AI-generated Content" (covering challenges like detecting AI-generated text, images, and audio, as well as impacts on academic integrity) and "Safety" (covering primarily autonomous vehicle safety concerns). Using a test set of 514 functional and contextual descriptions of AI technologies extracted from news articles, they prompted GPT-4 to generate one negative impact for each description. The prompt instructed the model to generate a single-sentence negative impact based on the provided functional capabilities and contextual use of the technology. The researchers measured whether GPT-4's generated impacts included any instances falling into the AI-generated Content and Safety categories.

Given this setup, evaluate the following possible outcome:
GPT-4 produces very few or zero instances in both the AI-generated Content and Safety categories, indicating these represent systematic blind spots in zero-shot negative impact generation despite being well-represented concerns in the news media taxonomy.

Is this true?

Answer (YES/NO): YES